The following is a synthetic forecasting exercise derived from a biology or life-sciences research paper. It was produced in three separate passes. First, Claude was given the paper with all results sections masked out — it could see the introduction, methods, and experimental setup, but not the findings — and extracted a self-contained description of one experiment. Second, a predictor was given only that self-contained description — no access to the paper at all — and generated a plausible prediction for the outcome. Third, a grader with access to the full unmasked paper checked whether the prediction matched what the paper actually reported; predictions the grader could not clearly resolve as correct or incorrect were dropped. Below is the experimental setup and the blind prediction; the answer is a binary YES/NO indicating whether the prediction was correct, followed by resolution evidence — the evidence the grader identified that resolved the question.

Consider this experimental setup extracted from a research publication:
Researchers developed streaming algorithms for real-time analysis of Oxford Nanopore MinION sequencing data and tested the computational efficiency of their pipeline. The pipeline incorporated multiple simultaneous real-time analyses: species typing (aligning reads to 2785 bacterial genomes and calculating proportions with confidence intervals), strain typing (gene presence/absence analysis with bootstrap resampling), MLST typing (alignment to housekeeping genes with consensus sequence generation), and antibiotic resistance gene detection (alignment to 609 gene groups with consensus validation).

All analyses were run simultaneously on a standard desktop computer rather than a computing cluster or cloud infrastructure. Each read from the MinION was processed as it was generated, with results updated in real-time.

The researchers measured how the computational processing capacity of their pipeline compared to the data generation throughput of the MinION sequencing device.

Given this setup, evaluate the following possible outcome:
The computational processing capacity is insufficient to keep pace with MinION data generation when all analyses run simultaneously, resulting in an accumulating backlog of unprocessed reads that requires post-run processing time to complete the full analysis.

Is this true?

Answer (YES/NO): NO